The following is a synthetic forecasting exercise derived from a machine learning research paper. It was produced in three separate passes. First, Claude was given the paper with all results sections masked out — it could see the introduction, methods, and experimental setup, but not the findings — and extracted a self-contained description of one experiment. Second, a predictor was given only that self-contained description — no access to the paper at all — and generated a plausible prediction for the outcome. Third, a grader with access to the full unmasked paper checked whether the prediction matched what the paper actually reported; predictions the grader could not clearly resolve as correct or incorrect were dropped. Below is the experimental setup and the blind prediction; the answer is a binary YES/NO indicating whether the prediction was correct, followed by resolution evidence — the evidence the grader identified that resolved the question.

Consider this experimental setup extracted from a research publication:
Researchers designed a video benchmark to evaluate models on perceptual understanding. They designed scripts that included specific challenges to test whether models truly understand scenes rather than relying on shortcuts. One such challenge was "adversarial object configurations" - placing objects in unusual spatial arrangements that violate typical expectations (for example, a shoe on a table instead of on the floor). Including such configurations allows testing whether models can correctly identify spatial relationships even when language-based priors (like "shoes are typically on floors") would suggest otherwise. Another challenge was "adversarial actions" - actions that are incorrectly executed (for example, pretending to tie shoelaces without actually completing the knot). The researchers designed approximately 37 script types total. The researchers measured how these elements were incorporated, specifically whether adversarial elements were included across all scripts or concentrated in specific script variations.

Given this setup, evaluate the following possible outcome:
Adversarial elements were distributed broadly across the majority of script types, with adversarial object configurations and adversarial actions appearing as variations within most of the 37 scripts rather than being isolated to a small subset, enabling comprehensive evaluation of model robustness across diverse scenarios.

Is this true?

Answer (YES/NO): NO